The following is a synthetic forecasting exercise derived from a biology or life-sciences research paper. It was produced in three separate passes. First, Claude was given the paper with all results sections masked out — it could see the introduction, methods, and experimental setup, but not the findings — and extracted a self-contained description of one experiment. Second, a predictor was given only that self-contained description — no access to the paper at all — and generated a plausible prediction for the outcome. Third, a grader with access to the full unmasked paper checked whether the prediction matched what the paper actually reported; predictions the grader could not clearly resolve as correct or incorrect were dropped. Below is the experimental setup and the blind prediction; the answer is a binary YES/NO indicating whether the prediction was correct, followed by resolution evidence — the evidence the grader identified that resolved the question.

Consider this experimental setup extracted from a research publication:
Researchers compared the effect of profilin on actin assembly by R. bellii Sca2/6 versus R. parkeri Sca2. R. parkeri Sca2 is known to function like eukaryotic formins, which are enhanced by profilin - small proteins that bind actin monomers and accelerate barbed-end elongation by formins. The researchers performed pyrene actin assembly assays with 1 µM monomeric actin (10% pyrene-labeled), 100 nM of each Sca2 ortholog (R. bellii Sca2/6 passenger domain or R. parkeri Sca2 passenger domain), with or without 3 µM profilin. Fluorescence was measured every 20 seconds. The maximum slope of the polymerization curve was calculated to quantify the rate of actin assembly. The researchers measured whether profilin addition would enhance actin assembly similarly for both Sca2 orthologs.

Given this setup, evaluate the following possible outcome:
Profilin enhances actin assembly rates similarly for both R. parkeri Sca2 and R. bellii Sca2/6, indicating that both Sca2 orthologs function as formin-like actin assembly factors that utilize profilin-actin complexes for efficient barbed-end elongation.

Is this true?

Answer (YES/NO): NO